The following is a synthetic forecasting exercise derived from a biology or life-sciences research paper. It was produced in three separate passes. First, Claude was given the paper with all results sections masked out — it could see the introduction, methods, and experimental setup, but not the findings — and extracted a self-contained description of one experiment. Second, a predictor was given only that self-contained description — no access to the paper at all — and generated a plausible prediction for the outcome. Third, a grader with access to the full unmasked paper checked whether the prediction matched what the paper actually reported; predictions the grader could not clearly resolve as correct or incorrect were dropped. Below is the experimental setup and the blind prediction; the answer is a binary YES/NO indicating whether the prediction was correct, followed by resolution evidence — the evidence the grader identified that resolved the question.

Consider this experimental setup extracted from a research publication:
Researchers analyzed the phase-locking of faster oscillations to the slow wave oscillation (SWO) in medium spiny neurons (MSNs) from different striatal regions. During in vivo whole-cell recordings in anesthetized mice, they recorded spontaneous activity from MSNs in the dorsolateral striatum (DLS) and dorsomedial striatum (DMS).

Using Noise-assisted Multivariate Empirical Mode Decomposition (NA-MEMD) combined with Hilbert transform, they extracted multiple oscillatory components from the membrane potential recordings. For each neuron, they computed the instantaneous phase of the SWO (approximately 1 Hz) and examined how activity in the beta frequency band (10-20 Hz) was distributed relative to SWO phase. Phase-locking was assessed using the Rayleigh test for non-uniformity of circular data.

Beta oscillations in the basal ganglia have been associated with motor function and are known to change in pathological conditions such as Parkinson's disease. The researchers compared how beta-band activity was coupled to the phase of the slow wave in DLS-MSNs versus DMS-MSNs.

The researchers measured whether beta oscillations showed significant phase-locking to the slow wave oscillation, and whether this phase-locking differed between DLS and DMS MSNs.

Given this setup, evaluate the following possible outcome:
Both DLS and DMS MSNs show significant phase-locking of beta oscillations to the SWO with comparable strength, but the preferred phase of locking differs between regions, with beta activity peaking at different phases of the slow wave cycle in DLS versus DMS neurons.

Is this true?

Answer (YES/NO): NO